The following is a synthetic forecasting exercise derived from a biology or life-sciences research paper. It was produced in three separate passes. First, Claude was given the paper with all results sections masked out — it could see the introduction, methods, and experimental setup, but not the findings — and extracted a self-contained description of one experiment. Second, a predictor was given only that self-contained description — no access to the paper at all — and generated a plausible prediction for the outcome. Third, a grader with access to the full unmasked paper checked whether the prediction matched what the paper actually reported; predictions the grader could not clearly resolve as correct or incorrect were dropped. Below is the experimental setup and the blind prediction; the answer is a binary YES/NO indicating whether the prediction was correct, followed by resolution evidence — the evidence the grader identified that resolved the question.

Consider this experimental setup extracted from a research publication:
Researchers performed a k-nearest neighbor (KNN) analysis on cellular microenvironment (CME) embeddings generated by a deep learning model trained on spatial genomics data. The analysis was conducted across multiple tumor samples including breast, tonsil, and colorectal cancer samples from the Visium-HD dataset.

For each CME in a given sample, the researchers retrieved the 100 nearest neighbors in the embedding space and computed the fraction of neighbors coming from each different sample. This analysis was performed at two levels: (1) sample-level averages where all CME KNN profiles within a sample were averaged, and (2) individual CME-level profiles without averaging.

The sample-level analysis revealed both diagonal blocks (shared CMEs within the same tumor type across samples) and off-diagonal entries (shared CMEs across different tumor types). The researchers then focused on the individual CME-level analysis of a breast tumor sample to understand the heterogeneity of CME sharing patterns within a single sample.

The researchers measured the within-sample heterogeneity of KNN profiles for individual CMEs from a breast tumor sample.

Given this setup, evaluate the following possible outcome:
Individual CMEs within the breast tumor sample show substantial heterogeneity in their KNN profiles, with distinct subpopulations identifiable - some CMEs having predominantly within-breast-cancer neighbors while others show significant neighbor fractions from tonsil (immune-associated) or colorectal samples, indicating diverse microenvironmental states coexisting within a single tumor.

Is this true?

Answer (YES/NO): YES